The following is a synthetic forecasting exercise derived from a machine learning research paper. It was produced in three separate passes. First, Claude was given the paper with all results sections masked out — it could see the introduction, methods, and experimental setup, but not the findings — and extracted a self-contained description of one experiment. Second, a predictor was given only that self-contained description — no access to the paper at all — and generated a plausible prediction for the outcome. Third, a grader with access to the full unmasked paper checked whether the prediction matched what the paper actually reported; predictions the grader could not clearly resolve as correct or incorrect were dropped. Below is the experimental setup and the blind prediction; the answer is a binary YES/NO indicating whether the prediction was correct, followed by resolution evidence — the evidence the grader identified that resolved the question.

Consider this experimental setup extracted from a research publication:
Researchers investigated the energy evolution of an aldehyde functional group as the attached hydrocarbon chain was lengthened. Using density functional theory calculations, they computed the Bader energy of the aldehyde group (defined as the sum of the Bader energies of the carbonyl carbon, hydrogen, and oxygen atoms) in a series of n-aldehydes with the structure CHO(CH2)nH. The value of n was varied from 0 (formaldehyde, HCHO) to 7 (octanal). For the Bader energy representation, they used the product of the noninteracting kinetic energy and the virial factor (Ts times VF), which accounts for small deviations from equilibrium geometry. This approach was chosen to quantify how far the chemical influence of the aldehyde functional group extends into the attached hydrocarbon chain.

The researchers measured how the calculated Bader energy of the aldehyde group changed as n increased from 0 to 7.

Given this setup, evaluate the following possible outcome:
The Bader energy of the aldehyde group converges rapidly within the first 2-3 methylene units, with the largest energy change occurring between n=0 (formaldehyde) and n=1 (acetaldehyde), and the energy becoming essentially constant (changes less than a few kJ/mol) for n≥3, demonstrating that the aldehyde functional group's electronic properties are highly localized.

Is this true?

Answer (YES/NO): NO